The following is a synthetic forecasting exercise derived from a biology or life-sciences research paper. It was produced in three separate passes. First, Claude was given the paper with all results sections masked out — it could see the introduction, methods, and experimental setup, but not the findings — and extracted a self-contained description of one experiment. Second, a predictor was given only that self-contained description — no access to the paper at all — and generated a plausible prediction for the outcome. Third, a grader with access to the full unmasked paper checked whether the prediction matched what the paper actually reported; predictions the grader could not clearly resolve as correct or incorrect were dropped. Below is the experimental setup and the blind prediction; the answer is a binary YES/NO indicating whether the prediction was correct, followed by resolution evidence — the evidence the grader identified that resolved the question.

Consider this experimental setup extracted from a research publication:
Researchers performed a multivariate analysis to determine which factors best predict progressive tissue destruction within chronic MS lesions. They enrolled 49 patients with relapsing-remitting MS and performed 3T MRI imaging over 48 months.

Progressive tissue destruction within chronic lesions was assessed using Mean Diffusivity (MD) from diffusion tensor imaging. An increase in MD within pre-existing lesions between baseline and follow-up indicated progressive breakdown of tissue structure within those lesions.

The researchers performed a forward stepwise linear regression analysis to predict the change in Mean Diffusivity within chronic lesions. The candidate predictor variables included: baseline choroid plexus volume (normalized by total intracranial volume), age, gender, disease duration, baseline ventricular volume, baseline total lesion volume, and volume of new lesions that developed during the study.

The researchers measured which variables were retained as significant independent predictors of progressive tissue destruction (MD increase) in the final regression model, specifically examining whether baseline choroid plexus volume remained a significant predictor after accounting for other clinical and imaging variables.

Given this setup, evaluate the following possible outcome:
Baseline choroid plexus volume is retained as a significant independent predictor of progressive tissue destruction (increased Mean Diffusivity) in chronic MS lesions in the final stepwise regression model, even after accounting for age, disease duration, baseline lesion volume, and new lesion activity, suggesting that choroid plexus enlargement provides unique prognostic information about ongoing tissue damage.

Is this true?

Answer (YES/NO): YES